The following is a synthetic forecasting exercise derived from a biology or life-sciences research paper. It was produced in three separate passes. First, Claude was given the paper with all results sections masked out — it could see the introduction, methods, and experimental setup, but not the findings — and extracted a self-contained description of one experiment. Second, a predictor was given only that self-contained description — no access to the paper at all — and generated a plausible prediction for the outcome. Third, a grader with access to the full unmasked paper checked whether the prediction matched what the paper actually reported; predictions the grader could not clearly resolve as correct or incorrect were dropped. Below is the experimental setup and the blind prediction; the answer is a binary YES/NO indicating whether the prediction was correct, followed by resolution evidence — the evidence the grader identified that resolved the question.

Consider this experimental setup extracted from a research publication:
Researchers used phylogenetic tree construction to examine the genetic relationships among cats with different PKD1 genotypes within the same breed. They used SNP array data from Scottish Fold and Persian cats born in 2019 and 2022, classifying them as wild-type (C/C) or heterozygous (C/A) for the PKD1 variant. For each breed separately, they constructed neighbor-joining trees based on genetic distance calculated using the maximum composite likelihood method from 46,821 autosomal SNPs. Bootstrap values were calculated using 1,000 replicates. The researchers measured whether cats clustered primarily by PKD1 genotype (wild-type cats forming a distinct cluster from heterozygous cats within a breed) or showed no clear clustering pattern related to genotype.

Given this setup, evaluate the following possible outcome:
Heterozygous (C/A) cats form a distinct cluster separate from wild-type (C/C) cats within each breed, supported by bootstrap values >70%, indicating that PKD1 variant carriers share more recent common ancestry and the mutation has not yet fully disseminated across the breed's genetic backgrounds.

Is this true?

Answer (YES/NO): NO